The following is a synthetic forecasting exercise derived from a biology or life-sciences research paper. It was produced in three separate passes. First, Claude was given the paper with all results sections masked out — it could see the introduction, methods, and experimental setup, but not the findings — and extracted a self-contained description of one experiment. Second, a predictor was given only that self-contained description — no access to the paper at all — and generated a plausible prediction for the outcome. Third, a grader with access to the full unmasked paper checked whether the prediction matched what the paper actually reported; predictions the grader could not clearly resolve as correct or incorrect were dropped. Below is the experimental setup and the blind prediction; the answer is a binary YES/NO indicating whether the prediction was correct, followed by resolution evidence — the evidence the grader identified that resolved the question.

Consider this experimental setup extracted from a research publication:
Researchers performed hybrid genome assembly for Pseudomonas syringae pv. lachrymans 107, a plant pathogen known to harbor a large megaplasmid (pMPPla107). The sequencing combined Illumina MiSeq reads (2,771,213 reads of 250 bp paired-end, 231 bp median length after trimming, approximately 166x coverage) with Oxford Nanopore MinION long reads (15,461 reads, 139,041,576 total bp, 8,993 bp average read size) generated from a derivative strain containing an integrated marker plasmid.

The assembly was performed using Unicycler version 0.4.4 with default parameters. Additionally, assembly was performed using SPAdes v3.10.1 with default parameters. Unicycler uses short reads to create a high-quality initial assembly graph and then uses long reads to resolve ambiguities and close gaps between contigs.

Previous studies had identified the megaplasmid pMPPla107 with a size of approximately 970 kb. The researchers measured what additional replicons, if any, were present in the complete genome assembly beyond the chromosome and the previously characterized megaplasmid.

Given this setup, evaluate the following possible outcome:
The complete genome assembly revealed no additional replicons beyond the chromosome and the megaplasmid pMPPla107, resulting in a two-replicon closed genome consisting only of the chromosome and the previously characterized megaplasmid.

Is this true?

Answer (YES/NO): NO